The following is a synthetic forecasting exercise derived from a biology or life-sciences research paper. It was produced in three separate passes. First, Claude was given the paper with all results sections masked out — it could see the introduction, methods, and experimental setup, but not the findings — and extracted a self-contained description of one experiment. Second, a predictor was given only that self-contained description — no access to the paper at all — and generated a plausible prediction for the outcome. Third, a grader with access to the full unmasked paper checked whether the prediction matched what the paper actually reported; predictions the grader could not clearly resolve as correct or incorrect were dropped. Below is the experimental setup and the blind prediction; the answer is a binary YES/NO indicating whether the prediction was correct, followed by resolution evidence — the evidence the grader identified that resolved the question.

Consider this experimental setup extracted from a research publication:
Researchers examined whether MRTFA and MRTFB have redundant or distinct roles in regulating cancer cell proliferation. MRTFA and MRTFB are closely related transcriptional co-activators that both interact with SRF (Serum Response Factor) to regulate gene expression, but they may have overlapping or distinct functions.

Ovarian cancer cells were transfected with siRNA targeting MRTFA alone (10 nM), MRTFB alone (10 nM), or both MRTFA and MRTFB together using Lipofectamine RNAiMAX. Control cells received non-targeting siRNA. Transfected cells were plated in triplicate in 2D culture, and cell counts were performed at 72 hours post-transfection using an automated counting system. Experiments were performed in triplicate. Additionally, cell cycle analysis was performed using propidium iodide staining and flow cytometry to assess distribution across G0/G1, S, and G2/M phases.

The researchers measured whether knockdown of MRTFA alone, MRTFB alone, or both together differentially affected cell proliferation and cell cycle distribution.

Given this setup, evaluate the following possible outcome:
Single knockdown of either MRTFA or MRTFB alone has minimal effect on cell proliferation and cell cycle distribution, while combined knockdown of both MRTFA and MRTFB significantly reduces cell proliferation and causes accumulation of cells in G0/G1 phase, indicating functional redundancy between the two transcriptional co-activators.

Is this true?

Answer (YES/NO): NO